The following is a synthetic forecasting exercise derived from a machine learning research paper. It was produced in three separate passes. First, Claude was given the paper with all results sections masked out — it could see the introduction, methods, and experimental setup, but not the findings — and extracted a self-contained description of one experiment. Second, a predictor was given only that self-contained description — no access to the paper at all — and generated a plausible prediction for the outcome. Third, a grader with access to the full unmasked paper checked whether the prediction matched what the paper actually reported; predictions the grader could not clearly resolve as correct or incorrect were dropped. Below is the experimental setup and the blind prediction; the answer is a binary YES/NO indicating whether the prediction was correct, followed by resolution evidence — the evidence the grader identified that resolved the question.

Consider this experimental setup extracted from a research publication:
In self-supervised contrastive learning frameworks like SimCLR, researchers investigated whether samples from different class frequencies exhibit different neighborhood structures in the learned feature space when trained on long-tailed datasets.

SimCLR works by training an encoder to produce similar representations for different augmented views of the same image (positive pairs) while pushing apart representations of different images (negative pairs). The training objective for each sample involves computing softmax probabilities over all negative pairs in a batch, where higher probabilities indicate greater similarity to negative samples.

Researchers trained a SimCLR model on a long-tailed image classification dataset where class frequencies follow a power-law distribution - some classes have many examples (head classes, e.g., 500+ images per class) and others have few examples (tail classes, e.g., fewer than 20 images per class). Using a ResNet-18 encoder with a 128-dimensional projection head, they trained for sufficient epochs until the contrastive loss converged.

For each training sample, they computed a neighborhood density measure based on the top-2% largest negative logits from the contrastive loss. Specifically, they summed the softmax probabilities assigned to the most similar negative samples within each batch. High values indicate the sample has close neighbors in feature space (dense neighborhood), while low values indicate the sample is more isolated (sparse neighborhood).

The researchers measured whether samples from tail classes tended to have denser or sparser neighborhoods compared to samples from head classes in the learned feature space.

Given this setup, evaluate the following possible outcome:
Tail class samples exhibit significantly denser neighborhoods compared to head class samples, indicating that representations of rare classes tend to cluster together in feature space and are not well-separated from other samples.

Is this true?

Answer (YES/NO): NO